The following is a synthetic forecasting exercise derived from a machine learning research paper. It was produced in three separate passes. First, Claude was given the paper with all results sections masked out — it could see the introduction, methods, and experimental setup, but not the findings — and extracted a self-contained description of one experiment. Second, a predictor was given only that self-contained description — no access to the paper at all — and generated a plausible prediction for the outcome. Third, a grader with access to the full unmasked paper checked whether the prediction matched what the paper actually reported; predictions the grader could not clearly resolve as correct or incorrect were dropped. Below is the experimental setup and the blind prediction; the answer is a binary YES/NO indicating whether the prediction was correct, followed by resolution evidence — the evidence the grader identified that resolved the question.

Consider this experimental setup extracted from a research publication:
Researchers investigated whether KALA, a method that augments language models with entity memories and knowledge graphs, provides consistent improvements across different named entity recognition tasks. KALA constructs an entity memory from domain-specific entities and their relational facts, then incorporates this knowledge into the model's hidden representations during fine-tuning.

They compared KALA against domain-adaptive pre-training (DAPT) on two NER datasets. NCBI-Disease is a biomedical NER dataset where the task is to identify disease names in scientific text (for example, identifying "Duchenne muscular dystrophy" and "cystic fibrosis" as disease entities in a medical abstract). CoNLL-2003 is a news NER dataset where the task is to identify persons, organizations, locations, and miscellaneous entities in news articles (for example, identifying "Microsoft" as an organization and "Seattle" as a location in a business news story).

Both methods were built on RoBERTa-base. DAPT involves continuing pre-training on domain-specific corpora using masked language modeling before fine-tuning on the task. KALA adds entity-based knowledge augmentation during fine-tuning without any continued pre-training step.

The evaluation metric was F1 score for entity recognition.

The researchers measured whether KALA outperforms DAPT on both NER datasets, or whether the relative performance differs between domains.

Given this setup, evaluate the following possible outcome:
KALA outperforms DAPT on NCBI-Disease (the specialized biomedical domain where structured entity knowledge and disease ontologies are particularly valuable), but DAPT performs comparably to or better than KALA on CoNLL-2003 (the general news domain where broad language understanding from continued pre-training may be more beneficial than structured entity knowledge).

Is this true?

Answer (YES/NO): YES